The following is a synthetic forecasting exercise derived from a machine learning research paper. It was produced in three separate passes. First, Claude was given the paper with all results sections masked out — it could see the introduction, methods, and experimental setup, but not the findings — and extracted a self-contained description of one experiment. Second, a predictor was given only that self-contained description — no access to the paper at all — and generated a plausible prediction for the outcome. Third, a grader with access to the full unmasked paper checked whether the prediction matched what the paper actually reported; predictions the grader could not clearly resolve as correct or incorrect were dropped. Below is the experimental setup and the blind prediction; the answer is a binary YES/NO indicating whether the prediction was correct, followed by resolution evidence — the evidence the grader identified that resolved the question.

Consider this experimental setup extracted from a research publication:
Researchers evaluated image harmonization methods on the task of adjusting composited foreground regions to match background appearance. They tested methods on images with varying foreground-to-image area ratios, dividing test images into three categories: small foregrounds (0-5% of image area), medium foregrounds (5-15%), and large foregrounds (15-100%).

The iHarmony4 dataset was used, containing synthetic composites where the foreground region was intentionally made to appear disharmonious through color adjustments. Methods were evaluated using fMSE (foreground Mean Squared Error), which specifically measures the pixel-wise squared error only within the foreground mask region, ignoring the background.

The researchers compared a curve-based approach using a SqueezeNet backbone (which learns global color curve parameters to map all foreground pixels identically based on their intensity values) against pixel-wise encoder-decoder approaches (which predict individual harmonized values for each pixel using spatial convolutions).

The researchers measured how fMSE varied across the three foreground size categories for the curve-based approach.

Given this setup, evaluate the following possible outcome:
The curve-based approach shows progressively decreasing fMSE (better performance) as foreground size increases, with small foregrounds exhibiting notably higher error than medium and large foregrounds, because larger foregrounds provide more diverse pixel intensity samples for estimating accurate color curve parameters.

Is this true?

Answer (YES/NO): NO